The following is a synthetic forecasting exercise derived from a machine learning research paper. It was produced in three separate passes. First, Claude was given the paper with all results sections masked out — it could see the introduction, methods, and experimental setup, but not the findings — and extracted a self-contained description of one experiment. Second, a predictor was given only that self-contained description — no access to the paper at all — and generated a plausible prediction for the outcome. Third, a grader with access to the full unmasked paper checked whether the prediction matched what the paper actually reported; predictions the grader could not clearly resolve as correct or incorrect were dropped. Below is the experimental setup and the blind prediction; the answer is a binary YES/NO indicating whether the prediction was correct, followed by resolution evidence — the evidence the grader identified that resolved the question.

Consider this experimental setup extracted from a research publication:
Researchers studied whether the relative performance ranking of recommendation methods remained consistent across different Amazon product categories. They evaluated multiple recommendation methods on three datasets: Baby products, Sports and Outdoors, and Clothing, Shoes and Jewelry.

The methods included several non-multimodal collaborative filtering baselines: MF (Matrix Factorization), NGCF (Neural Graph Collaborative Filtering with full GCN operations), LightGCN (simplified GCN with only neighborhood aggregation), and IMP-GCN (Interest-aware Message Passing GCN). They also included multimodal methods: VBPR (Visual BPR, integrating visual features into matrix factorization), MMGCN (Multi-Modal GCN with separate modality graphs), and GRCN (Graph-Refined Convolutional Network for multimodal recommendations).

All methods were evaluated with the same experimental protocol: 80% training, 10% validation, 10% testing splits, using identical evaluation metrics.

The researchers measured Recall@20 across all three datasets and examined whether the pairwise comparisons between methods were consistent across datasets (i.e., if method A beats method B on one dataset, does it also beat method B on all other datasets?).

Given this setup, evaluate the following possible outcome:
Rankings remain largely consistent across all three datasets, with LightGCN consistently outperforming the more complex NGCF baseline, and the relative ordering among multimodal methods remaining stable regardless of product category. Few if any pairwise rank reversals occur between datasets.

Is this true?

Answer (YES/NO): NO